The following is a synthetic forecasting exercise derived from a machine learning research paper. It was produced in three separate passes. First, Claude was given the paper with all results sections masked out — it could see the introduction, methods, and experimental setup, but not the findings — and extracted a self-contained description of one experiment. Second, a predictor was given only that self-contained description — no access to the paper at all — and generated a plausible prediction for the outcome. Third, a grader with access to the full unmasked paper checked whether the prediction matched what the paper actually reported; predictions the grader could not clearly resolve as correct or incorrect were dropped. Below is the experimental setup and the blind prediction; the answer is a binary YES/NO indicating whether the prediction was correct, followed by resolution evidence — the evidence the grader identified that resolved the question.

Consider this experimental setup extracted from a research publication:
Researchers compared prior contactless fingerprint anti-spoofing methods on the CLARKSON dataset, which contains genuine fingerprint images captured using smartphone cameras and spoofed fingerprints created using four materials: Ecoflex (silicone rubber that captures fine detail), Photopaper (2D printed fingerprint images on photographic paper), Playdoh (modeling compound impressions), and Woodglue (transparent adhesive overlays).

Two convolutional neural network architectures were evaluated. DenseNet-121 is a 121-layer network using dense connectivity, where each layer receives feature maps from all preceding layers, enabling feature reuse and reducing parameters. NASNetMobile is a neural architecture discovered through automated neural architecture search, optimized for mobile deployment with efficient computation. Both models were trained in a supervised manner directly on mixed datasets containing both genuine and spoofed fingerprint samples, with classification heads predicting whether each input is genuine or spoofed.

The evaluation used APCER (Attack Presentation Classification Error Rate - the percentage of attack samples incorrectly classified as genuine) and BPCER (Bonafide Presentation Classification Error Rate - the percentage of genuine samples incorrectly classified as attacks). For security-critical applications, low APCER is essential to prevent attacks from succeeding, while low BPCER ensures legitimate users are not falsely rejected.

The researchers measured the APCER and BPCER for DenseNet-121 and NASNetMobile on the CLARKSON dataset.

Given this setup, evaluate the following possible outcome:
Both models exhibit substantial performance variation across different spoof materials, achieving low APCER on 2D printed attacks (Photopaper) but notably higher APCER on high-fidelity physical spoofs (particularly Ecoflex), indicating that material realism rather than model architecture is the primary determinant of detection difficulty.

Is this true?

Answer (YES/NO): NO